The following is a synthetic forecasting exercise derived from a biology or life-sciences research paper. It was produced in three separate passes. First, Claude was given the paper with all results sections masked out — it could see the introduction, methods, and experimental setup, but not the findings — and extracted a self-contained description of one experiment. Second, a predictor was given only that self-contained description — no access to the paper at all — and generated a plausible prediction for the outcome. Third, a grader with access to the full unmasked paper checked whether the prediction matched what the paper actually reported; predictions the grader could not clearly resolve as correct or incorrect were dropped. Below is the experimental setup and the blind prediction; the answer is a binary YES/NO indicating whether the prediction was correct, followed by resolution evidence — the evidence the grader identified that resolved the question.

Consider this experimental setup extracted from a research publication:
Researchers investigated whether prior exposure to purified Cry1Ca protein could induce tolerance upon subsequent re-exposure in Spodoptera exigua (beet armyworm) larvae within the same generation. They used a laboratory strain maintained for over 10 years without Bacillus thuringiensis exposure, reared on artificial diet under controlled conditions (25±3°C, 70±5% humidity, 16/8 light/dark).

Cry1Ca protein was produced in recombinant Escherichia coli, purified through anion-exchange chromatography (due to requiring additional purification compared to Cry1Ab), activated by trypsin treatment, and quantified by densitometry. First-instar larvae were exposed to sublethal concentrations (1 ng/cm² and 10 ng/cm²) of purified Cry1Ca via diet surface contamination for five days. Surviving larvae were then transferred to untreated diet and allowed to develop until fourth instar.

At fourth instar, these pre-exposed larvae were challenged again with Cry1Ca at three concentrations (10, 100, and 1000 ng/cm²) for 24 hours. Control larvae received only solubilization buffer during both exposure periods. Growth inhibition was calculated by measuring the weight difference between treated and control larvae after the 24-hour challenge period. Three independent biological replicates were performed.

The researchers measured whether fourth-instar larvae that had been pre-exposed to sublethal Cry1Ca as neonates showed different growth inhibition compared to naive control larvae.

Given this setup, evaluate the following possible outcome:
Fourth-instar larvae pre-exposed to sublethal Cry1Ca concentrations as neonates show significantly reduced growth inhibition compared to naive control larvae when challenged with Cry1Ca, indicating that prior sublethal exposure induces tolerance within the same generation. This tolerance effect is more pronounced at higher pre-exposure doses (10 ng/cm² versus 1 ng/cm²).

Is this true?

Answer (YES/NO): NO